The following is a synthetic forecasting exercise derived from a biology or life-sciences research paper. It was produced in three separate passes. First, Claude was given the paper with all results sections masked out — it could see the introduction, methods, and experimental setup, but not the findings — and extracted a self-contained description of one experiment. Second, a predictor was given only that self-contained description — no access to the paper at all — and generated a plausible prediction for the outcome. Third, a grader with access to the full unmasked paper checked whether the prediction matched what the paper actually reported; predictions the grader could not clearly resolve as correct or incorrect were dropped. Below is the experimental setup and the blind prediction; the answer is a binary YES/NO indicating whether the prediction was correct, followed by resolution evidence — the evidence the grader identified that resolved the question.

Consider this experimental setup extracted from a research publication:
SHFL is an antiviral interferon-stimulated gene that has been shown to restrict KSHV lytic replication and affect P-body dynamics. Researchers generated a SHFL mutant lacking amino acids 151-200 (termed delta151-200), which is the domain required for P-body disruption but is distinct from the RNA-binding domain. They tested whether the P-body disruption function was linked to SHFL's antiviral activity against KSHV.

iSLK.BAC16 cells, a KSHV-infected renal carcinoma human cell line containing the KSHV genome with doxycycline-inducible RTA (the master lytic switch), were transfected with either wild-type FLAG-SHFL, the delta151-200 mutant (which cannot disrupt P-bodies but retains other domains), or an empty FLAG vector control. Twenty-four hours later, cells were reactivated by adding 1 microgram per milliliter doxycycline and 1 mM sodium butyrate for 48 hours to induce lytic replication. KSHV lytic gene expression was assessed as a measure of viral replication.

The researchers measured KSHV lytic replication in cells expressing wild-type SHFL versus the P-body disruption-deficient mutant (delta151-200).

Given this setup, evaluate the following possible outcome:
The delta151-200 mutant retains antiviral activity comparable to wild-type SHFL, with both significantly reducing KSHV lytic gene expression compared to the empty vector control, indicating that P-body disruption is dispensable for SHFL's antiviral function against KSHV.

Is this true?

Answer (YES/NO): NO